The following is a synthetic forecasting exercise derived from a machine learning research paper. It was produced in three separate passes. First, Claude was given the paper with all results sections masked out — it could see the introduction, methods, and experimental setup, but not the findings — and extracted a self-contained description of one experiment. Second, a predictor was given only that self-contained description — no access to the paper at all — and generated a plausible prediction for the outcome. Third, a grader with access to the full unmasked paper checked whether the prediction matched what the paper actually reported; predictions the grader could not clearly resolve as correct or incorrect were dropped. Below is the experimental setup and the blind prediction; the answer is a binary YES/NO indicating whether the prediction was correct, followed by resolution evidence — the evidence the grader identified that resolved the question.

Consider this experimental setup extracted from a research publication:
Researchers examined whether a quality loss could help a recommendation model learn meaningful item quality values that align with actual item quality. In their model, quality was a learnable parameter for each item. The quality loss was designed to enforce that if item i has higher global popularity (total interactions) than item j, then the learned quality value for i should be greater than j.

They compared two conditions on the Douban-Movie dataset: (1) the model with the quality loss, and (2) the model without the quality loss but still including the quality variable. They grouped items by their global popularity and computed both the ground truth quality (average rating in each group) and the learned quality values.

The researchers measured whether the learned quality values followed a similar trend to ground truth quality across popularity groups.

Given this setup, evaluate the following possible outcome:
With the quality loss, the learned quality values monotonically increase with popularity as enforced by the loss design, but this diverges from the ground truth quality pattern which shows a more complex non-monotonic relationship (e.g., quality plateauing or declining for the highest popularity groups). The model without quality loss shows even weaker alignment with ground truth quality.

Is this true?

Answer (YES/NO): NO